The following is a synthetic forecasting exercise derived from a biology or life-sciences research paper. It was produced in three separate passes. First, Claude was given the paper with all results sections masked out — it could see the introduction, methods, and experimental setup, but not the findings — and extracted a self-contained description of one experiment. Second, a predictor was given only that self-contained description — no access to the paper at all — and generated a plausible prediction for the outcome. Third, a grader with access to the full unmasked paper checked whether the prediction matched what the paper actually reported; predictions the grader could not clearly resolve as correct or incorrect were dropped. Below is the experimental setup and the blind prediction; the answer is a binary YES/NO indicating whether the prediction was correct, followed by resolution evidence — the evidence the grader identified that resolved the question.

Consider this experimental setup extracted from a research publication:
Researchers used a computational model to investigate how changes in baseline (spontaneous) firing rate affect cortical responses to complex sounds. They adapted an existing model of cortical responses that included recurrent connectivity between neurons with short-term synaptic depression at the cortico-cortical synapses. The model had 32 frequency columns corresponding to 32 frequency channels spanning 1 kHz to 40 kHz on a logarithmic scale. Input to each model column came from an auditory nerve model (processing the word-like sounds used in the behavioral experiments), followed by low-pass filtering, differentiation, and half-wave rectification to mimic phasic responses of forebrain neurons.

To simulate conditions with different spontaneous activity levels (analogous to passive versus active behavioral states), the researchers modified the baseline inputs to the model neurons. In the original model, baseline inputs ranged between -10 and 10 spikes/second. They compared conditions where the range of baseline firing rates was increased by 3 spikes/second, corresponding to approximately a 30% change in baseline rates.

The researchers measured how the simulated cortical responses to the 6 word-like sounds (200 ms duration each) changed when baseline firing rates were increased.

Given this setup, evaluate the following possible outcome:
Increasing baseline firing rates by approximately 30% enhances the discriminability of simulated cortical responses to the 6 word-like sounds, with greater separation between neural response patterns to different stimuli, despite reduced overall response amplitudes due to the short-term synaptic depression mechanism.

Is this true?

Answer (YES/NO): YES